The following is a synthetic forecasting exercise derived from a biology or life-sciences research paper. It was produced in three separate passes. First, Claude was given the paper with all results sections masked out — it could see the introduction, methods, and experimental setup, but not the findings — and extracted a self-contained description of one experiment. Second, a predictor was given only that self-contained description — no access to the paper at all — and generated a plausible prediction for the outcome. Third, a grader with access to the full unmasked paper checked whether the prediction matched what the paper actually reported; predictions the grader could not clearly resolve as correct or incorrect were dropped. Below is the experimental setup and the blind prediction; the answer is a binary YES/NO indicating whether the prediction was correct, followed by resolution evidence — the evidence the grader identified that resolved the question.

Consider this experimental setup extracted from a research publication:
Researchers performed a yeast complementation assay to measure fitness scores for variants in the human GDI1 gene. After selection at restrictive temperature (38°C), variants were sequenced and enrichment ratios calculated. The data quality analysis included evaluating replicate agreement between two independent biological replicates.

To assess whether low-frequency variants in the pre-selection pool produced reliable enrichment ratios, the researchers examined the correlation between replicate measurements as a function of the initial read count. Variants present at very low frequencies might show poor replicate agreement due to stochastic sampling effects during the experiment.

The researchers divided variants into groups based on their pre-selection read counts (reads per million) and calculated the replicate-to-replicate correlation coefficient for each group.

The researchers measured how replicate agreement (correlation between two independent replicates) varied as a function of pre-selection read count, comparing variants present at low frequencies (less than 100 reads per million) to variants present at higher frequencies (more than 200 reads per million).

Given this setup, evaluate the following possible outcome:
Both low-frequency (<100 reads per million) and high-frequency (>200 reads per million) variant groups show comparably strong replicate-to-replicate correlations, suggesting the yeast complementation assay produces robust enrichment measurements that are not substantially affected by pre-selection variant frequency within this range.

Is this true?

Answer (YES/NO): NO